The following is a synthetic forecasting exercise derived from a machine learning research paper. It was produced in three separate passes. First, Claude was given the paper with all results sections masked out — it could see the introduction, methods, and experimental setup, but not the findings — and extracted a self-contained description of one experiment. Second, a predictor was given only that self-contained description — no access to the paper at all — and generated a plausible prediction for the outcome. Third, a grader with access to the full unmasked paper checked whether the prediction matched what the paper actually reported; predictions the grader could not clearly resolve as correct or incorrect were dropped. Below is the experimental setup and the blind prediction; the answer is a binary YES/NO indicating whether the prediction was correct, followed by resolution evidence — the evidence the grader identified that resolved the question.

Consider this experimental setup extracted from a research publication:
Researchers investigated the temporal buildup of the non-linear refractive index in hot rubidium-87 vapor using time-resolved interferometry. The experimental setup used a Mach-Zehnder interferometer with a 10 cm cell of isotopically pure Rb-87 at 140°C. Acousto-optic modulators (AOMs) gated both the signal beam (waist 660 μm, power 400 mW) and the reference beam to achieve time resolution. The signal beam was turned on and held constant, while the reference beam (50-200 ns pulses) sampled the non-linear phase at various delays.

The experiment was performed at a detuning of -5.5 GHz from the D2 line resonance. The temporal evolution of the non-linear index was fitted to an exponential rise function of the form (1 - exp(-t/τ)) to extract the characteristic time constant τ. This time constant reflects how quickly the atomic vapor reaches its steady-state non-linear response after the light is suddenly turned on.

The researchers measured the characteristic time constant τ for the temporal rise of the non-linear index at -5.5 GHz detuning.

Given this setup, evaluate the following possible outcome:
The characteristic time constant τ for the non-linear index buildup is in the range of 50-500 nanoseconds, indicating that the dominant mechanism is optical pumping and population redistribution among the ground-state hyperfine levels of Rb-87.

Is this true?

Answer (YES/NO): NO